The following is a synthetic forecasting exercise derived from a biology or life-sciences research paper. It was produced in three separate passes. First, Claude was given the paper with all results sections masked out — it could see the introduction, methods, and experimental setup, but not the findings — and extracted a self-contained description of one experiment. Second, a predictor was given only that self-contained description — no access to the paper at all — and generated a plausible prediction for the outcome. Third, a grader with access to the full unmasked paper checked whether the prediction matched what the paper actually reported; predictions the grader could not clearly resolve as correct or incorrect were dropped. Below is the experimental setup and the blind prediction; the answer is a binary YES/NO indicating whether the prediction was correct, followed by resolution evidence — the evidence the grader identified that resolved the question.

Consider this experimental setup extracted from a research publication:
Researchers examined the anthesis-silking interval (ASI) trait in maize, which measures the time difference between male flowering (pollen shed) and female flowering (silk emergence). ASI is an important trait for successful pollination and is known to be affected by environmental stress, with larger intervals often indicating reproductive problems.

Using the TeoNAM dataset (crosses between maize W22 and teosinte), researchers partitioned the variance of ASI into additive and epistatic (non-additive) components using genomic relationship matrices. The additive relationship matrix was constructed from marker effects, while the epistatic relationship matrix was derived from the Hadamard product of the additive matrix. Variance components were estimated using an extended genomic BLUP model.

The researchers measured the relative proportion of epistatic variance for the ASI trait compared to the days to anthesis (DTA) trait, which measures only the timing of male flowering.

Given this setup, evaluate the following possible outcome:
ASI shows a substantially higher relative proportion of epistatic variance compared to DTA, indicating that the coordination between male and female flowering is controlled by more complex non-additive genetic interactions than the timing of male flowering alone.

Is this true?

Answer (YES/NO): YES